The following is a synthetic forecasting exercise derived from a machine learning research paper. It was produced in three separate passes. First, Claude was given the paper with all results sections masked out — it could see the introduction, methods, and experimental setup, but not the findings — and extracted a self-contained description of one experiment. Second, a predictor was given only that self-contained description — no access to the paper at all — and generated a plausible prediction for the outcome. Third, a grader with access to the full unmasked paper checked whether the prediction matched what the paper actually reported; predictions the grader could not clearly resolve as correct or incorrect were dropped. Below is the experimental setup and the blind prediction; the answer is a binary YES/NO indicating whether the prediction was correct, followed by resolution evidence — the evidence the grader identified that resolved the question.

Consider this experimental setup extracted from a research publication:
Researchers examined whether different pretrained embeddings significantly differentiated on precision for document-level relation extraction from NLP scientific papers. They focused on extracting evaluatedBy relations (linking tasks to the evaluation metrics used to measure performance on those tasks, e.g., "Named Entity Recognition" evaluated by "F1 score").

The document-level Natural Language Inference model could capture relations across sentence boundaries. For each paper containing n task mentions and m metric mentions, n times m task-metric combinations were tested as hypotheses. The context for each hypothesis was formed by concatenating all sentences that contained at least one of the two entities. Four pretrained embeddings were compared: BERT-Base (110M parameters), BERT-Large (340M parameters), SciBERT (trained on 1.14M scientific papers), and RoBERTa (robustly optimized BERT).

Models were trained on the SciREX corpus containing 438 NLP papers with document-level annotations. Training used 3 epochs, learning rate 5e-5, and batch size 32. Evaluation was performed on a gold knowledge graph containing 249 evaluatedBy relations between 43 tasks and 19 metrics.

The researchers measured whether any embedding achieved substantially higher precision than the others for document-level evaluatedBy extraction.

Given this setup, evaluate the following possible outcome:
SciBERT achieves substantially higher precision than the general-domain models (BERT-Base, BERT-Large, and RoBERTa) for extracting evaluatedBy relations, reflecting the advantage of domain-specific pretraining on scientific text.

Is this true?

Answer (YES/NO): NO